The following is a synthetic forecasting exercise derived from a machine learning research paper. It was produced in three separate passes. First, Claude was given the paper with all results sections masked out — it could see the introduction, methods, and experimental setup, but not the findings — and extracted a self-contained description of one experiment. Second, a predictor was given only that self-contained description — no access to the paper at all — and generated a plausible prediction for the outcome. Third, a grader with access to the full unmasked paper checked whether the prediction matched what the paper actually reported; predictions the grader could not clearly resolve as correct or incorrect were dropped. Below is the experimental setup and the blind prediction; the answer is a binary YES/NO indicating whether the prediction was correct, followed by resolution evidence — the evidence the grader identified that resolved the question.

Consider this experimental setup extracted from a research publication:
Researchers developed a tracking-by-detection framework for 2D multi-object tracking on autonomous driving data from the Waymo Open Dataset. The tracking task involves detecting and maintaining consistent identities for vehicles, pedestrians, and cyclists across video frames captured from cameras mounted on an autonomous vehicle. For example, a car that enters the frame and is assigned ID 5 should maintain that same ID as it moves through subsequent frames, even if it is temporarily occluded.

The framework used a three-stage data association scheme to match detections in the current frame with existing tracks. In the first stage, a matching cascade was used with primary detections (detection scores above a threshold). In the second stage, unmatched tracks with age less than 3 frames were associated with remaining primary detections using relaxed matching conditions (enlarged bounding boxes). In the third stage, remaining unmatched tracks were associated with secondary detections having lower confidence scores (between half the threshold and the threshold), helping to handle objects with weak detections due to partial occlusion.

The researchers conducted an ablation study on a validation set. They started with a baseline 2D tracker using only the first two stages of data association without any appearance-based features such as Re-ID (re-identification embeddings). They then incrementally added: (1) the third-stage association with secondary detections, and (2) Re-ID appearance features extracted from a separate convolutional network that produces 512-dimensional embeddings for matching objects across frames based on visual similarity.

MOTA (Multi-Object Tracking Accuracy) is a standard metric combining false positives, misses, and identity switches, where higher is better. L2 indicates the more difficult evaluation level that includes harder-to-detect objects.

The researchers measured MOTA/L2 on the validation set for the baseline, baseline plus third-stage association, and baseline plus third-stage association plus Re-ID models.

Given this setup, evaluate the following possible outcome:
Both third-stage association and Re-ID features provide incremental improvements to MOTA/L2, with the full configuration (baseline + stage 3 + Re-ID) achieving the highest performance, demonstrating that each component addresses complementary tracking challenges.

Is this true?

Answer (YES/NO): YES